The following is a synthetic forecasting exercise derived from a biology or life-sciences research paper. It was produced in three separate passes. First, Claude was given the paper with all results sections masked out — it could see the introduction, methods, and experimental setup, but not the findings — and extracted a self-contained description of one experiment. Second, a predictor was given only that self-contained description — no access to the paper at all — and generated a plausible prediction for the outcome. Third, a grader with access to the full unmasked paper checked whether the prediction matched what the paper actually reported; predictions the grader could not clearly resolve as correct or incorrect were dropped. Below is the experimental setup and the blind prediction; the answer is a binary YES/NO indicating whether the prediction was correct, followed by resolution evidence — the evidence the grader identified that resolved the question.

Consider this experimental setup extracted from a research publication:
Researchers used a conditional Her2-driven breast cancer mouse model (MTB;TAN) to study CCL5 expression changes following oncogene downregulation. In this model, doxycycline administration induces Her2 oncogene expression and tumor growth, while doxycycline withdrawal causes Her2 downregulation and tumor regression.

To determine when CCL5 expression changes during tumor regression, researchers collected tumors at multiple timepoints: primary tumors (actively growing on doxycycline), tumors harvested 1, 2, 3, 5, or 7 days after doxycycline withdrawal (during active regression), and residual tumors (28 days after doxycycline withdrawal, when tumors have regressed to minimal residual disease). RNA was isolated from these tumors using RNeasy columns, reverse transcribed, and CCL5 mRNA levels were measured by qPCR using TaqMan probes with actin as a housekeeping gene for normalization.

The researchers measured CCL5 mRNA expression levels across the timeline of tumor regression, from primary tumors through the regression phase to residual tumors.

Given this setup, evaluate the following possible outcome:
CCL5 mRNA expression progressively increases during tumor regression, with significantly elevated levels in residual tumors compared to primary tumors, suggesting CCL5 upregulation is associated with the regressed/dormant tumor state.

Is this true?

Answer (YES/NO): YES